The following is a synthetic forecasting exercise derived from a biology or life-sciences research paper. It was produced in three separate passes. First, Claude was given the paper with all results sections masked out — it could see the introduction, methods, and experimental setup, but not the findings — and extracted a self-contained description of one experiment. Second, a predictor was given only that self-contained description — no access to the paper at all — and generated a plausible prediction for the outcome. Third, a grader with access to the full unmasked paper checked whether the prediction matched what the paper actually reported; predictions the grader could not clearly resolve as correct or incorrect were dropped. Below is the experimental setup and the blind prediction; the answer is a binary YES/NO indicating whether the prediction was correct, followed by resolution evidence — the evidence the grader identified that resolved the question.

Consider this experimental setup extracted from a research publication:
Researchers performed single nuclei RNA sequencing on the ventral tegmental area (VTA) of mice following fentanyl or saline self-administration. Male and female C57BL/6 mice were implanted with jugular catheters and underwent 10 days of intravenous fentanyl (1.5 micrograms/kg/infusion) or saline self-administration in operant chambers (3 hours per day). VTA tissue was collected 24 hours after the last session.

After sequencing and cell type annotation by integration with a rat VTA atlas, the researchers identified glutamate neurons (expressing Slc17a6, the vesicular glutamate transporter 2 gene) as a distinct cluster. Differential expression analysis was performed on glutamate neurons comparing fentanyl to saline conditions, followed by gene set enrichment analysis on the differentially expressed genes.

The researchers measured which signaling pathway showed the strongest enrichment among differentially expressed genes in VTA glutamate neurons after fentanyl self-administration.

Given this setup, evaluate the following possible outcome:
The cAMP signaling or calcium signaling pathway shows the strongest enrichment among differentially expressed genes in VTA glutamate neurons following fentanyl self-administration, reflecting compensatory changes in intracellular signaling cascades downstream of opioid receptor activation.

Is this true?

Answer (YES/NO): NO